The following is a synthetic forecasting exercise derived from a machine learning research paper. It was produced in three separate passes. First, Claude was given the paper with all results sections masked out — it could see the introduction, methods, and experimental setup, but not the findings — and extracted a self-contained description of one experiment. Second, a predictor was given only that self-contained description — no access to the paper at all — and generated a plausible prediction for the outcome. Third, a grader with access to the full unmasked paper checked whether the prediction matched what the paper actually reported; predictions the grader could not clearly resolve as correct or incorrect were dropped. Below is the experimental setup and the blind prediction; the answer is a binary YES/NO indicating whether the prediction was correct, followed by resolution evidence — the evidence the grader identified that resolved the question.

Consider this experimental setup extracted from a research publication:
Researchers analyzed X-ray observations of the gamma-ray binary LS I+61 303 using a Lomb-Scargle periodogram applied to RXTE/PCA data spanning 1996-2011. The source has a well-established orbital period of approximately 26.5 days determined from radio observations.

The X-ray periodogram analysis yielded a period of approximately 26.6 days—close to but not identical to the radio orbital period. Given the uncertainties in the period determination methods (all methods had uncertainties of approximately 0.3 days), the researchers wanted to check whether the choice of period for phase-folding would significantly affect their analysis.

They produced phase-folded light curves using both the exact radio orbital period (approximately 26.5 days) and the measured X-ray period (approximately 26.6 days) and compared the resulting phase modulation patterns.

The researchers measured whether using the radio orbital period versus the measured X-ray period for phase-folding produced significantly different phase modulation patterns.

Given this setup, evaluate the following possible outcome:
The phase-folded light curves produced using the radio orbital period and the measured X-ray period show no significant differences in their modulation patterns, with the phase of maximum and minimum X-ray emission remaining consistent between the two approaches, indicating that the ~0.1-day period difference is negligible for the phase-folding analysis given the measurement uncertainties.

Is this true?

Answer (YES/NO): YES